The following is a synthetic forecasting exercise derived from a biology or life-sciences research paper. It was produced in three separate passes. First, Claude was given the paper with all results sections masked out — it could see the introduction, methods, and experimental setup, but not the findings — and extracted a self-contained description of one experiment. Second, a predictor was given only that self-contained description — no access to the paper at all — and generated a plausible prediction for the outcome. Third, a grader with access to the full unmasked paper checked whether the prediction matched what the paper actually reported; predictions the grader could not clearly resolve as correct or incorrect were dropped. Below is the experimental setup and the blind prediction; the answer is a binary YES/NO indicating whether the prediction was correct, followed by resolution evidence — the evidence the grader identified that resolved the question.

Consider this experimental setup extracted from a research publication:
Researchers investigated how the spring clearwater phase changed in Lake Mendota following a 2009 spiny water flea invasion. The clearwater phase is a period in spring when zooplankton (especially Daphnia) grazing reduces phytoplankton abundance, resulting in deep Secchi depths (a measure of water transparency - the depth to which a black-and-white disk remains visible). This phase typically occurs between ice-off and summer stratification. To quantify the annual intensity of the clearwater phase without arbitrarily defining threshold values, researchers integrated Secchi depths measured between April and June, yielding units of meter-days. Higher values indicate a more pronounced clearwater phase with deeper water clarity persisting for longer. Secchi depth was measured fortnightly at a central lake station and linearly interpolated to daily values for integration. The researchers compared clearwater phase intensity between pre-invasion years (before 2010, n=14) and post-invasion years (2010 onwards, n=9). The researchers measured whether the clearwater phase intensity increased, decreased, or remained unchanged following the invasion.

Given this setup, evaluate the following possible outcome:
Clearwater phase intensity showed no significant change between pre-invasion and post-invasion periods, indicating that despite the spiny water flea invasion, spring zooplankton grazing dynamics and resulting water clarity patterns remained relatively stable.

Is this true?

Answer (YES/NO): NO